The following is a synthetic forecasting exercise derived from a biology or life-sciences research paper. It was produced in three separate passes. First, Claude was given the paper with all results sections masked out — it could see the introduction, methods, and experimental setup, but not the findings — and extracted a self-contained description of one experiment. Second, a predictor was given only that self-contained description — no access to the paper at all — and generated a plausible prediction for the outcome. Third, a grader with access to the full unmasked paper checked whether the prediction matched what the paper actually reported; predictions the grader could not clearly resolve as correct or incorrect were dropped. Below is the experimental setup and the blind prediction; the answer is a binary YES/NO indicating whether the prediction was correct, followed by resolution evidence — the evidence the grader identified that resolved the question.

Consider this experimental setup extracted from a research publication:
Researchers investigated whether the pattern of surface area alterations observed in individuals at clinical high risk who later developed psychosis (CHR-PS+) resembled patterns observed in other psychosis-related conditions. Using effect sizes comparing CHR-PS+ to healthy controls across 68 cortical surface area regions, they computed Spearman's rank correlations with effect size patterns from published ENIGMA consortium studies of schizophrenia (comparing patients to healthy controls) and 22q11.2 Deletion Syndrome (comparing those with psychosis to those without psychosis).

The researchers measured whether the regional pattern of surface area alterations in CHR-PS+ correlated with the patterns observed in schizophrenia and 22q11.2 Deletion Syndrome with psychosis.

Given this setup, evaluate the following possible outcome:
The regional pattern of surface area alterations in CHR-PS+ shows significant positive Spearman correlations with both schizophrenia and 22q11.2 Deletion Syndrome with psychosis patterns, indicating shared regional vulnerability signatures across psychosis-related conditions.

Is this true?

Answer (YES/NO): NO